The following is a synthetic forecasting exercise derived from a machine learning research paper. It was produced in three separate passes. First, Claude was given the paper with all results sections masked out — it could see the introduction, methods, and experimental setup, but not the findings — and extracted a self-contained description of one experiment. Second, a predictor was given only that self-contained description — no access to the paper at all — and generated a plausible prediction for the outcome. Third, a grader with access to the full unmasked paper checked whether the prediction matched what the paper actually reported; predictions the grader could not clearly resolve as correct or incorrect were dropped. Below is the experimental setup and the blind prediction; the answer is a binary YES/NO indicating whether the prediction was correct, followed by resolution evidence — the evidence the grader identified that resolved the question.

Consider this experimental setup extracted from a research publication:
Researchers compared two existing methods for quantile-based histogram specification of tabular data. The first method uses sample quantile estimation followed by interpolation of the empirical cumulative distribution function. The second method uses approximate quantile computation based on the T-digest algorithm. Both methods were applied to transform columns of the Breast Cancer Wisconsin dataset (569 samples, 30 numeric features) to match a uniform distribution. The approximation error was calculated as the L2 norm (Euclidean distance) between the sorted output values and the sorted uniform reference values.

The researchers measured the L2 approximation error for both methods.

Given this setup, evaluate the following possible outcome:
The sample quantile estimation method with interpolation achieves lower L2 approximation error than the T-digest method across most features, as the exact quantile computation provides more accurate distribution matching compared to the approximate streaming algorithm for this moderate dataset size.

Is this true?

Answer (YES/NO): NO